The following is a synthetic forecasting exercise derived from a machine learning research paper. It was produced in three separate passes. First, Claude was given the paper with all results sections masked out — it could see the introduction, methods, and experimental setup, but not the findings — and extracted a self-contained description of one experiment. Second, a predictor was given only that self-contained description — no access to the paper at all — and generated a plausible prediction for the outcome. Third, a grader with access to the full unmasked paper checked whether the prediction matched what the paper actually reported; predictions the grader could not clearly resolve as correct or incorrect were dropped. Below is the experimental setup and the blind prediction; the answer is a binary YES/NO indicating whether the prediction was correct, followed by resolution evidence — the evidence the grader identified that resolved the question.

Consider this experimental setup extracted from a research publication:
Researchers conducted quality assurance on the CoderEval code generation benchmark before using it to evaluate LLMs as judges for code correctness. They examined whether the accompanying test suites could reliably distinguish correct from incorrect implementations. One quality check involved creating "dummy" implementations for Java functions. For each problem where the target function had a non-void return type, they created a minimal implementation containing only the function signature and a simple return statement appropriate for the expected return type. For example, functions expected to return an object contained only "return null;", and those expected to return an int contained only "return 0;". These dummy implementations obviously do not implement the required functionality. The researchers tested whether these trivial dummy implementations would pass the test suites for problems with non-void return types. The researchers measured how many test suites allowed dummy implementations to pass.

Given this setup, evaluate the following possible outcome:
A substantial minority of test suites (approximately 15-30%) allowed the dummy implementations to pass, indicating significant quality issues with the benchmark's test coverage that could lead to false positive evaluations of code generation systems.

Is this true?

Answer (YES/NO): NO